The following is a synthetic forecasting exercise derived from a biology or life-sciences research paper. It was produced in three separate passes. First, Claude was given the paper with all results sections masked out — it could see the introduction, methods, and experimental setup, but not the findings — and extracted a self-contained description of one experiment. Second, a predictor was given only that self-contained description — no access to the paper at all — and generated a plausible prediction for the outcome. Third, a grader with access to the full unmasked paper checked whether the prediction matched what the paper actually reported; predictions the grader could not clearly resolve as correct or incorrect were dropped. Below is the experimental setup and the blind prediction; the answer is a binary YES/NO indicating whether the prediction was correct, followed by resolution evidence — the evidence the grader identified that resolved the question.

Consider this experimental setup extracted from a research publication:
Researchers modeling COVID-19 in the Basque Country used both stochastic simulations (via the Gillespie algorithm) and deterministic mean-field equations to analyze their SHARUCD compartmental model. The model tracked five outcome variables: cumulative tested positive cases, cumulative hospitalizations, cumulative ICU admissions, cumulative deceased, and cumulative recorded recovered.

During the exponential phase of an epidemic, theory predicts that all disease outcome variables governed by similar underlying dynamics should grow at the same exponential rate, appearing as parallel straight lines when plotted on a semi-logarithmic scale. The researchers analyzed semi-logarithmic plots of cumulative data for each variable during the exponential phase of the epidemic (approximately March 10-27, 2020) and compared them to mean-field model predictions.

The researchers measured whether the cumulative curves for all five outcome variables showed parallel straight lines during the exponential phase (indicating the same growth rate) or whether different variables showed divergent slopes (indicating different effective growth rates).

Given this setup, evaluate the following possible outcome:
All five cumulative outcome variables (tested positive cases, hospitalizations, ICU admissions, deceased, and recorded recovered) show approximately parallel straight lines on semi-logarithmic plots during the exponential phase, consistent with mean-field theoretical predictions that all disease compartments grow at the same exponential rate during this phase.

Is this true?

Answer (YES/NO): YES